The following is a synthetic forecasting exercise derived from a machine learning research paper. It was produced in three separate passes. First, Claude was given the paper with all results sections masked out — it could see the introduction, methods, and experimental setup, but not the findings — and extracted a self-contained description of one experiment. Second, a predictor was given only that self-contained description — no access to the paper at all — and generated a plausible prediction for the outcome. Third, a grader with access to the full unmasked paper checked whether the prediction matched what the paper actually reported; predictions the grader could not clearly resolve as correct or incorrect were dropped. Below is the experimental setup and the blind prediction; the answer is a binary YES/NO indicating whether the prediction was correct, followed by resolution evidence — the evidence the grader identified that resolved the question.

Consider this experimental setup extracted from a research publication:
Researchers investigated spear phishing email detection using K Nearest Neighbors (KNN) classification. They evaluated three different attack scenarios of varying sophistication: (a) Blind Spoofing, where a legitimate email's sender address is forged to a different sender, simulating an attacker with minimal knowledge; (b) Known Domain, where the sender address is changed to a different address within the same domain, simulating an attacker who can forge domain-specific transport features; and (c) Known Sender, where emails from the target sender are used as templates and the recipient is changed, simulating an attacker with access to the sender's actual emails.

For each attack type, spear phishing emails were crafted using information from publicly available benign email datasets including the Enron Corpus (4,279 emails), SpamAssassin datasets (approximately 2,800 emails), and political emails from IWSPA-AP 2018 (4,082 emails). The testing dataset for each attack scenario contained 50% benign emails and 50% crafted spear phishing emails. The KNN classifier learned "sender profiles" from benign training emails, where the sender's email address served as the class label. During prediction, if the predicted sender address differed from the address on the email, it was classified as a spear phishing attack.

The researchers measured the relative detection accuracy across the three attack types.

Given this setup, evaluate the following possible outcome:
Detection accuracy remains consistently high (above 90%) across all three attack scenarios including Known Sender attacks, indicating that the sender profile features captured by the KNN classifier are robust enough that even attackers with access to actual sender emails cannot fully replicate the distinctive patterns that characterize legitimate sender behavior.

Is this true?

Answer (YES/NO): NO